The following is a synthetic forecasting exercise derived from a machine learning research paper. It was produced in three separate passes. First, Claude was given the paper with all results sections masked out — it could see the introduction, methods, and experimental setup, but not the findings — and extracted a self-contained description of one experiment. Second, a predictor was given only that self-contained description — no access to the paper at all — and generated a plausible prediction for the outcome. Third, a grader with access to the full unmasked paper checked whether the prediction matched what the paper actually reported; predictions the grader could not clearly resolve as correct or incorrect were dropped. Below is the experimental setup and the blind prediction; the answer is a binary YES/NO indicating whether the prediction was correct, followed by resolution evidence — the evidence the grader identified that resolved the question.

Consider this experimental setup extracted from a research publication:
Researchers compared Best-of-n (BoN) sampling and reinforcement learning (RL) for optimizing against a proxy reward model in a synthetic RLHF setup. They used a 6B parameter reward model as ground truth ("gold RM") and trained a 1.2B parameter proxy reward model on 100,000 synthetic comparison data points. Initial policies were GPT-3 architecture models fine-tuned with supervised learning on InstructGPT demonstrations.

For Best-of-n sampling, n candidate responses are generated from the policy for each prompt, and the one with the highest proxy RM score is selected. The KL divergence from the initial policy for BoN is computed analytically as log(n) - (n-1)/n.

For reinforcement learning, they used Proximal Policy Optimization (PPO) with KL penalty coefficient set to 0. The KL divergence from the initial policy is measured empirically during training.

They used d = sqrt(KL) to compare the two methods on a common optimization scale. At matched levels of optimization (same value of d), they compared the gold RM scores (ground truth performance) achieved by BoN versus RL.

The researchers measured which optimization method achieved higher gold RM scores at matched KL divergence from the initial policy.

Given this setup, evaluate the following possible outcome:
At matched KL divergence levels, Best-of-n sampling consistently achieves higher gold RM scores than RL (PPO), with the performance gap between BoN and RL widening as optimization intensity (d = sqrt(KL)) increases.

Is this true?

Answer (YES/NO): NO